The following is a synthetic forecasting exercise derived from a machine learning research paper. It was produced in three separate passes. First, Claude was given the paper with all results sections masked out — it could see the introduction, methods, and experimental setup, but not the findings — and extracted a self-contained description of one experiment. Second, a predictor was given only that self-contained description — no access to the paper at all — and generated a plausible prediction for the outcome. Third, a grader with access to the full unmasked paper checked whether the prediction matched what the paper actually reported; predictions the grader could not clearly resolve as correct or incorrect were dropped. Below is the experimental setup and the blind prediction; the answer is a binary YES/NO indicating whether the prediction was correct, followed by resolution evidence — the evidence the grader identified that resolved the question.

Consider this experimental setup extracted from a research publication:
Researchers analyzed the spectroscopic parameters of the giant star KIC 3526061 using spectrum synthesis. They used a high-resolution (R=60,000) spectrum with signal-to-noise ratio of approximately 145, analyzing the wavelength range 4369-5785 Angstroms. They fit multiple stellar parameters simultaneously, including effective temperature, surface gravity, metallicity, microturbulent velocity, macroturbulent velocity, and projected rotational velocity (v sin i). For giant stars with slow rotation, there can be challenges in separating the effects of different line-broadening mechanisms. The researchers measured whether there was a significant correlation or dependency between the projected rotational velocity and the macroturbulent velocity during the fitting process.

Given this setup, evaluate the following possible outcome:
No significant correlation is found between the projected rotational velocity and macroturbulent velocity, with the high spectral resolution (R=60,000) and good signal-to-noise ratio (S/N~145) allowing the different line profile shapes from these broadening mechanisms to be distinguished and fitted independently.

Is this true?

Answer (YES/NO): NO